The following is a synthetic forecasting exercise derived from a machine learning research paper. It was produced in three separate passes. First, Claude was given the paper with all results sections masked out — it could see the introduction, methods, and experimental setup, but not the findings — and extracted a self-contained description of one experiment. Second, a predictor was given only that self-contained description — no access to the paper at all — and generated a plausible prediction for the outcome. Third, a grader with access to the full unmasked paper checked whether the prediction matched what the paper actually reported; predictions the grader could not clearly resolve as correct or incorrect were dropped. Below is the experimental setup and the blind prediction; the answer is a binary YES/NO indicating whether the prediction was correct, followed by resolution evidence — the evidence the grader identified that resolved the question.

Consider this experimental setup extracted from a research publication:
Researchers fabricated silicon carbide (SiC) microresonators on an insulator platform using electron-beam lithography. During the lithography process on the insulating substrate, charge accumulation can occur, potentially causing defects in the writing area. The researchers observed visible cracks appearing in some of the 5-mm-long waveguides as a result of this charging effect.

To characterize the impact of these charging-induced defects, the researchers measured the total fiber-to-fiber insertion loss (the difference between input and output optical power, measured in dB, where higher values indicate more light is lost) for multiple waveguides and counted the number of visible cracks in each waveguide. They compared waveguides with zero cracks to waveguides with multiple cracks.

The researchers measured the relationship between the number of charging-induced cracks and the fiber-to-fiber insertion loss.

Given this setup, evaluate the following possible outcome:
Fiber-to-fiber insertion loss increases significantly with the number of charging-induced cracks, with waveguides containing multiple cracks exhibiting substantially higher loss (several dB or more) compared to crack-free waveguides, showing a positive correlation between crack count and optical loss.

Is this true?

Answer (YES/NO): YES